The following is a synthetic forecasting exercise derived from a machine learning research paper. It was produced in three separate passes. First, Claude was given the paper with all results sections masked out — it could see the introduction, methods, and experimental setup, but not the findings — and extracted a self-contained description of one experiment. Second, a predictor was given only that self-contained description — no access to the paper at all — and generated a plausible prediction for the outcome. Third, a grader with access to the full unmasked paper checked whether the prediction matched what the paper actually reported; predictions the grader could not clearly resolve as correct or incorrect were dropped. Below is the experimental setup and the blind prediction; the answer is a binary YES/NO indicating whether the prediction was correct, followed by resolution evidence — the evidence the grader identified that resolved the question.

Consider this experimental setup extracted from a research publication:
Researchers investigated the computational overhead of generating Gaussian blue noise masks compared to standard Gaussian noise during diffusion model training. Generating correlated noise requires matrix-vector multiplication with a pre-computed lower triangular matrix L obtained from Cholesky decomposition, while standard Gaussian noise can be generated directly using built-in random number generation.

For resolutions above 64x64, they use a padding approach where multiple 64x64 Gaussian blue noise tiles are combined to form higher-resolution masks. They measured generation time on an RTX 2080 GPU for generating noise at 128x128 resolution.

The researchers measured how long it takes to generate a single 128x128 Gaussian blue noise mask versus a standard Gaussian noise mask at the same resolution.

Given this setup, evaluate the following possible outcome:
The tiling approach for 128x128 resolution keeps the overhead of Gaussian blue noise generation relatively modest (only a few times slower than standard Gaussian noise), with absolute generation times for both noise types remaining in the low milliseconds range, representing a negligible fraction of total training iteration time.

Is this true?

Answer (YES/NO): NO